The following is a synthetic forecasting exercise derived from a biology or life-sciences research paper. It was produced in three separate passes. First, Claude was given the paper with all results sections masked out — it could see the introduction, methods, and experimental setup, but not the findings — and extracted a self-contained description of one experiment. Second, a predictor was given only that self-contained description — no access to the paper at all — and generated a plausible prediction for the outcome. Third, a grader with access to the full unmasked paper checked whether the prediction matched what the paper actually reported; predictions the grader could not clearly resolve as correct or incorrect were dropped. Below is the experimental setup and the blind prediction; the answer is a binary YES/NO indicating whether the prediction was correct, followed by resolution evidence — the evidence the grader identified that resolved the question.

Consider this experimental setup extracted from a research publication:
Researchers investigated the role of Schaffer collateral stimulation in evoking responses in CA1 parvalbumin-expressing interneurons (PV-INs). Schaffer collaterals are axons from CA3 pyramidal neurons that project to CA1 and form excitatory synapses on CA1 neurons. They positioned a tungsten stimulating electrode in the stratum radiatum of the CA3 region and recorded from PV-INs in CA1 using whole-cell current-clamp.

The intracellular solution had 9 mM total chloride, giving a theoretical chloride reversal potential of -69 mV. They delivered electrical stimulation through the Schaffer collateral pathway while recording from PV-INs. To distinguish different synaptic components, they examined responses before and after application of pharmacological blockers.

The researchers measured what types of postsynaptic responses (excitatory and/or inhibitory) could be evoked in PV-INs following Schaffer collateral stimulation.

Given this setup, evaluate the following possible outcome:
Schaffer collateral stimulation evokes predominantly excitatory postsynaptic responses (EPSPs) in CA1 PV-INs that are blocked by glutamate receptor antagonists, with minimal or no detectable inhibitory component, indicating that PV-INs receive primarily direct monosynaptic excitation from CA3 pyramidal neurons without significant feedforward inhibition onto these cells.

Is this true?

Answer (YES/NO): NO